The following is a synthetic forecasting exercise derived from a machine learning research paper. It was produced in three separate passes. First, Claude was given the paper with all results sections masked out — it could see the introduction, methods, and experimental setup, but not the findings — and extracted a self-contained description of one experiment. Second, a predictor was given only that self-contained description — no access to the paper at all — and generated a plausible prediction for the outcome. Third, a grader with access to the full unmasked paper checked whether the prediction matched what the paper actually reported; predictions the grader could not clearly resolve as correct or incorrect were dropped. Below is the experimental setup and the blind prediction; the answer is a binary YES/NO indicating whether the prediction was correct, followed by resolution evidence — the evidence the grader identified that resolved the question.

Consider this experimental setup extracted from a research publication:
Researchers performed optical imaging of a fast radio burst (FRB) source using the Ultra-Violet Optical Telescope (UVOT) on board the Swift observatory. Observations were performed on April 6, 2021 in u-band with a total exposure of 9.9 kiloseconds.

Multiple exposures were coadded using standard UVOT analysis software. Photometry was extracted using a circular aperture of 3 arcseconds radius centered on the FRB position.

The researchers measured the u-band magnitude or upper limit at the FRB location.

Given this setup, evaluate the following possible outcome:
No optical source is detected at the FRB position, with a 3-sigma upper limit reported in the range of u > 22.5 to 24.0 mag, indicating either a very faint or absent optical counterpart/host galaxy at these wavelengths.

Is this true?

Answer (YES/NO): YES